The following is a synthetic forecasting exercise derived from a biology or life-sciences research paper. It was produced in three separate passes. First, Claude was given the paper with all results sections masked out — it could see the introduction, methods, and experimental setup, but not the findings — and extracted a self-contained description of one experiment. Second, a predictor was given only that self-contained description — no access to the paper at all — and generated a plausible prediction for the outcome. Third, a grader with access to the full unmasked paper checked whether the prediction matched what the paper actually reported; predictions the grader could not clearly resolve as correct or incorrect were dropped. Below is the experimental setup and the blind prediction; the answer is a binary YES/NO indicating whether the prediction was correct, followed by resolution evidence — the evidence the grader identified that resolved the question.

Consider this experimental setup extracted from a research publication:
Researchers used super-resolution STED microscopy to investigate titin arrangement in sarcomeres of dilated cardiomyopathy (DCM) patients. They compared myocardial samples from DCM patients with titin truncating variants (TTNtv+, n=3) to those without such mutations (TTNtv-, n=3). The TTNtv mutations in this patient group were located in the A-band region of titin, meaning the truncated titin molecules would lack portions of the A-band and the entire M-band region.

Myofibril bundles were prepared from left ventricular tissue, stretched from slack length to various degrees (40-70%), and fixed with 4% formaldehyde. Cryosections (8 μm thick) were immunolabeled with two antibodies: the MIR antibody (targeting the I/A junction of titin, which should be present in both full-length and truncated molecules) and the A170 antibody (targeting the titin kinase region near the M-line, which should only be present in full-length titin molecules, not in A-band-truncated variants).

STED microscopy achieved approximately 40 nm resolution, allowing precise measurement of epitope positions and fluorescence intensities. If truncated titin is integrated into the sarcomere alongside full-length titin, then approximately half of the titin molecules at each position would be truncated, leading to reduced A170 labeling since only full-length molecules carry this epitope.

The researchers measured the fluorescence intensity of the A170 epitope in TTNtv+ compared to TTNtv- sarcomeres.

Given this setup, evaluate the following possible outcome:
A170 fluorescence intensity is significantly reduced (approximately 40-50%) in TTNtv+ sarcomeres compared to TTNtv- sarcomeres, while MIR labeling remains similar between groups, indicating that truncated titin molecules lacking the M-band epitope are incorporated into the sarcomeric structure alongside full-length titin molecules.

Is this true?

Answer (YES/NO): NO